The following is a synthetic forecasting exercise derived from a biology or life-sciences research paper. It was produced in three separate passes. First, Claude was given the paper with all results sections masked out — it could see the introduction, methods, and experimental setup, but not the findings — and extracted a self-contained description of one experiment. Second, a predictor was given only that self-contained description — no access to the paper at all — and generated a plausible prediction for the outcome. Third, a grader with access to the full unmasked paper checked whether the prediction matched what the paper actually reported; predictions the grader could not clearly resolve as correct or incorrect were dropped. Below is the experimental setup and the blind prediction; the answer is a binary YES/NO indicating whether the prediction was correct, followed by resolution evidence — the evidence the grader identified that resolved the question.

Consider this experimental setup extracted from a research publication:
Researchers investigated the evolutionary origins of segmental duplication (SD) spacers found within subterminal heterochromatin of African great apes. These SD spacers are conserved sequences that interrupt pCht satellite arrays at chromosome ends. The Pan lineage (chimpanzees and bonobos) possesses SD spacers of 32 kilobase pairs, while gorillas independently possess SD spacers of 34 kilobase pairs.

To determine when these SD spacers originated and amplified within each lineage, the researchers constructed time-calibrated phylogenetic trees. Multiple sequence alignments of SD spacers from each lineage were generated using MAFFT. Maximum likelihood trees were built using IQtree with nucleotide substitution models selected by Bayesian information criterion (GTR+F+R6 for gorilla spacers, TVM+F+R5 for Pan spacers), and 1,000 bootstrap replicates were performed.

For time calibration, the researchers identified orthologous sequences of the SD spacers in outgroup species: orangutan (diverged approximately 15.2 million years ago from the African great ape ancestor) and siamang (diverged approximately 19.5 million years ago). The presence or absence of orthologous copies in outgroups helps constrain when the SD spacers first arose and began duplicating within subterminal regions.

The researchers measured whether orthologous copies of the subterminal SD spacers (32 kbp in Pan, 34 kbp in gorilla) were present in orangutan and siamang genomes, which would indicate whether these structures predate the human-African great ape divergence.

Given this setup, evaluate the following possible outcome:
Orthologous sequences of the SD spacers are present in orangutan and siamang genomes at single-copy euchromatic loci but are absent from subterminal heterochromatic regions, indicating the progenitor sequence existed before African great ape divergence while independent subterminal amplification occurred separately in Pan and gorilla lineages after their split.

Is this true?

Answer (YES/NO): YES